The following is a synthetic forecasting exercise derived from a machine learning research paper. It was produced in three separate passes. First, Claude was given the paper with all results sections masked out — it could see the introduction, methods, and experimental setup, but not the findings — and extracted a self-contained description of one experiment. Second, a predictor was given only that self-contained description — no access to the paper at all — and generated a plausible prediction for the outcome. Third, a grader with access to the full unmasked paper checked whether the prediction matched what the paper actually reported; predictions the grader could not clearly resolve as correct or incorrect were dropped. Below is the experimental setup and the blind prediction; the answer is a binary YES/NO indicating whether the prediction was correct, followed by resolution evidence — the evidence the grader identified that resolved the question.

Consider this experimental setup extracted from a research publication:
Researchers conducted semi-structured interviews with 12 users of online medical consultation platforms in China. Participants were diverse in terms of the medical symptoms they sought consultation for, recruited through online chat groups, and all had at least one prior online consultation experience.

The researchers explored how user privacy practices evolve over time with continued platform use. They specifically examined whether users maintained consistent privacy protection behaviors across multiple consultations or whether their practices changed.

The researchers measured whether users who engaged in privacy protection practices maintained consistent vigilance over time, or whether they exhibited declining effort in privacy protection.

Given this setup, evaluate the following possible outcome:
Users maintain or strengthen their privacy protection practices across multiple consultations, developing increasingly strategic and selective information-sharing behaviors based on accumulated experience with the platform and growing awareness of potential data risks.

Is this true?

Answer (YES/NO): NO